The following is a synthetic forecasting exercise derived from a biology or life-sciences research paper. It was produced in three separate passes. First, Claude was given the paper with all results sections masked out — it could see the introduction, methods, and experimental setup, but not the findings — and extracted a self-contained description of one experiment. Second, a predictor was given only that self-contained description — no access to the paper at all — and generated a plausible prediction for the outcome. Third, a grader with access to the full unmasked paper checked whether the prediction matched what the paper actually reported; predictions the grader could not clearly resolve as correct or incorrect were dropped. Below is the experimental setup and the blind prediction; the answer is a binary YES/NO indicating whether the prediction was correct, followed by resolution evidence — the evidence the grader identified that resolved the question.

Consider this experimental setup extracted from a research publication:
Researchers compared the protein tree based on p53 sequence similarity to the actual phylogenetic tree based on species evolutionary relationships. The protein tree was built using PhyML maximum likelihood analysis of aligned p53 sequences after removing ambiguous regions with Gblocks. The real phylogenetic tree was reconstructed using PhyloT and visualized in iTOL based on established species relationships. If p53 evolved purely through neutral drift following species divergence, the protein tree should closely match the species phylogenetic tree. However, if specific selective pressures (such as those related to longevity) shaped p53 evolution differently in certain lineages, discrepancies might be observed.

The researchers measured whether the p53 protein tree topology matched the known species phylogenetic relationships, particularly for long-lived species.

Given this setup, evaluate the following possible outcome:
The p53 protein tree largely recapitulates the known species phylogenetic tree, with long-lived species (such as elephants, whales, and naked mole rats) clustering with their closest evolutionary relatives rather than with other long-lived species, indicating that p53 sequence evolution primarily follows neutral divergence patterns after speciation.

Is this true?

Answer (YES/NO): NO